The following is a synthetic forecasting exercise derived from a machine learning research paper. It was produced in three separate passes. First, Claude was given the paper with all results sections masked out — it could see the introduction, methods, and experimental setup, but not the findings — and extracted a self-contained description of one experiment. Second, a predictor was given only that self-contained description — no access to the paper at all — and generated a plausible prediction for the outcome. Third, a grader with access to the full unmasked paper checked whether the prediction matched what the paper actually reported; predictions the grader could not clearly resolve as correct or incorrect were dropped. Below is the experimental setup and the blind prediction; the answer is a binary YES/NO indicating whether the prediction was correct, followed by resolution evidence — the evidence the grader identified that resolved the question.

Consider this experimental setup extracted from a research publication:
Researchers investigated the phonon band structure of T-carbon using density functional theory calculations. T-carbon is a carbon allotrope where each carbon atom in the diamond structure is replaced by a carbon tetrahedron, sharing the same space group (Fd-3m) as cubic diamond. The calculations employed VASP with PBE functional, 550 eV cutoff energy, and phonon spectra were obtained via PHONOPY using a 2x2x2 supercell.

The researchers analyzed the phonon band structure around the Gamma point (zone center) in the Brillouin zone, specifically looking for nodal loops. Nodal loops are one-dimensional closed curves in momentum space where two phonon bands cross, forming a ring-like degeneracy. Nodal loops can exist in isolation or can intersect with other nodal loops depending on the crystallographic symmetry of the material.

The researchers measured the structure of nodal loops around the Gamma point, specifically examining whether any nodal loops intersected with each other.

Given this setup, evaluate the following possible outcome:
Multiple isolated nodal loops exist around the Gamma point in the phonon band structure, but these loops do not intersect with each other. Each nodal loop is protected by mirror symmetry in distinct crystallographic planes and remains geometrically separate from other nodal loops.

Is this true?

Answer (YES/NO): NO